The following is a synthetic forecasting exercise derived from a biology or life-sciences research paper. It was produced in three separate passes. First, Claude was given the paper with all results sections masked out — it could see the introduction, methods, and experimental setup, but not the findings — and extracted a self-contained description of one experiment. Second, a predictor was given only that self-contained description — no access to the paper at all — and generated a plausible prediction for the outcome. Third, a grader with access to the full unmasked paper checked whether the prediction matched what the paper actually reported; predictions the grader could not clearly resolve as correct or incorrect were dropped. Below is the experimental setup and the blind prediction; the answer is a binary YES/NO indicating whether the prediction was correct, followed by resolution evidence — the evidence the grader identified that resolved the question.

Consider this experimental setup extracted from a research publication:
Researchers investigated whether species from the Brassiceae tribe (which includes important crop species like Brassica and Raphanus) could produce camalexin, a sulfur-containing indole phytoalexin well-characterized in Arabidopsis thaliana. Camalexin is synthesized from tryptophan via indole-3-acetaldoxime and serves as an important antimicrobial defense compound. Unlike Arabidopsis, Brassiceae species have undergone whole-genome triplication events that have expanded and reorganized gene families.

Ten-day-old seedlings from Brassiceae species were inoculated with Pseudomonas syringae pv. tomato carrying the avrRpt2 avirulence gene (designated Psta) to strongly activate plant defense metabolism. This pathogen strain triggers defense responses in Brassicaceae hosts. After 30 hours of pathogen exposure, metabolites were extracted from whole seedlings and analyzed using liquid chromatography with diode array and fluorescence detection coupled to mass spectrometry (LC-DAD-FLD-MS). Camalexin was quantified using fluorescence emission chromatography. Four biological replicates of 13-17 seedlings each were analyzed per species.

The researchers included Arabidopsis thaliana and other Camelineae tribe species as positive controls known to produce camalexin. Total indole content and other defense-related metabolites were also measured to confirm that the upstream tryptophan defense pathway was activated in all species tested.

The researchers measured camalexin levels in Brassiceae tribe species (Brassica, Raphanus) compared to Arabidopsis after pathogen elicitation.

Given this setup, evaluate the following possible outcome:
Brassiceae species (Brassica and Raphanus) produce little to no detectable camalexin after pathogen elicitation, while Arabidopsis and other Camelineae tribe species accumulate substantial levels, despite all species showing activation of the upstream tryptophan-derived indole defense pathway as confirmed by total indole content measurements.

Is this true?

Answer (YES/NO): YES